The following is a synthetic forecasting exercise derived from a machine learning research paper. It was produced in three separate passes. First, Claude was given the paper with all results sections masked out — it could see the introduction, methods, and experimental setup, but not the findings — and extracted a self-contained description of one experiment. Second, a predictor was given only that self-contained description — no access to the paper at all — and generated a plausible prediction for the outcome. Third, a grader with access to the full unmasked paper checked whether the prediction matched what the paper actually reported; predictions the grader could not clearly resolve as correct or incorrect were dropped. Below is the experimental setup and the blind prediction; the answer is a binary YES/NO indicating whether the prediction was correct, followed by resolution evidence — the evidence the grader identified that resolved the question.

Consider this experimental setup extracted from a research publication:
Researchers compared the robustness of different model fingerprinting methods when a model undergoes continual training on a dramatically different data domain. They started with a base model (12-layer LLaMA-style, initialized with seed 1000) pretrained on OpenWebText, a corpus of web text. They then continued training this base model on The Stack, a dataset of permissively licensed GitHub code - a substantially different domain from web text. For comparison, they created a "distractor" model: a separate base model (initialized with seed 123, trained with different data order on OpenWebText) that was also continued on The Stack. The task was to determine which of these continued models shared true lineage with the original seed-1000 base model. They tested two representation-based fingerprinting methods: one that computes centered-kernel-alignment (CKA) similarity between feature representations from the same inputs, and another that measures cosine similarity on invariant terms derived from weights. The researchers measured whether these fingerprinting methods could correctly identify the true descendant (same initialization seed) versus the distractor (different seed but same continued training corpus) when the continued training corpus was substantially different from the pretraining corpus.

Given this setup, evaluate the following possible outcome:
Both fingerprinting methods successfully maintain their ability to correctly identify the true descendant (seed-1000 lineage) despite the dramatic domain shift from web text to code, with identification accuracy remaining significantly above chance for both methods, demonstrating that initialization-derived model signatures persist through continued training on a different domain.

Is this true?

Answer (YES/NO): NO